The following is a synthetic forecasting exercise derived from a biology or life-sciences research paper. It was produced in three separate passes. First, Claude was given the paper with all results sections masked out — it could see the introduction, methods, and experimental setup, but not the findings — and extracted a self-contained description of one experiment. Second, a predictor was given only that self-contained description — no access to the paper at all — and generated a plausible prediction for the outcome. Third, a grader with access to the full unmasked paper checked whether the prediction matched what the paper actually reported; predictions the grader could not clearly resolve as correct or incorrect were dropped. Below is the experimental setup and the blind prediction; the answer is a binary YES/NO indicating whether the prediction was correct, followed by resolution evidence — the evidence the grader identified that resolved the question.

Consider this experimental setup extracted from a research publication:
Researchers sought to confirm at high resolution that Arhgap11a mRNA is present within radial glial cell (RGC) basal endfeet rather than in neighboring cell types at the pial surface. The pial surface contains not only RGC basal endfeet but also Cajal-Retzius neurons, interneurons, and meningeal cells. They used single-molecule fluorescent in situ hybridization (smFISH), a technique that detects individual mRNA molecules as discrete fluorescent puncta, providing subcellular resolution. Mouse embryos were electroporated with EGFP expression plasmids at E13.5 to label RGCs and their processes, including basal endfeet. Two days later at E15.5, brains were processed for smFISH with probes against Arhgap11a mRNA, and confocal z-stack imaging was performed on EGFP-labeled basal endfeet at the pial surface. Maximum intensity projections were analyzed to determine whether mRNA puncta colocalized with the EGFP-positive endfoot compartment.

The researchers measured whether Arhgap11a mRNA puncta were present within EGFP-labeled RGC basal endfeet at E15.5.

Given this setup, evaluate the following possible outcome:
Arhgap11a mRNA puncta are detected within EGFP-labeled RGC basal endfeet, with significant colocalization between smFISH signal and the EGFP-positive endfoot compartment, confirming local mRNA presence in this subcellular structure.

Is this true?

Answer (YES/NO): YES